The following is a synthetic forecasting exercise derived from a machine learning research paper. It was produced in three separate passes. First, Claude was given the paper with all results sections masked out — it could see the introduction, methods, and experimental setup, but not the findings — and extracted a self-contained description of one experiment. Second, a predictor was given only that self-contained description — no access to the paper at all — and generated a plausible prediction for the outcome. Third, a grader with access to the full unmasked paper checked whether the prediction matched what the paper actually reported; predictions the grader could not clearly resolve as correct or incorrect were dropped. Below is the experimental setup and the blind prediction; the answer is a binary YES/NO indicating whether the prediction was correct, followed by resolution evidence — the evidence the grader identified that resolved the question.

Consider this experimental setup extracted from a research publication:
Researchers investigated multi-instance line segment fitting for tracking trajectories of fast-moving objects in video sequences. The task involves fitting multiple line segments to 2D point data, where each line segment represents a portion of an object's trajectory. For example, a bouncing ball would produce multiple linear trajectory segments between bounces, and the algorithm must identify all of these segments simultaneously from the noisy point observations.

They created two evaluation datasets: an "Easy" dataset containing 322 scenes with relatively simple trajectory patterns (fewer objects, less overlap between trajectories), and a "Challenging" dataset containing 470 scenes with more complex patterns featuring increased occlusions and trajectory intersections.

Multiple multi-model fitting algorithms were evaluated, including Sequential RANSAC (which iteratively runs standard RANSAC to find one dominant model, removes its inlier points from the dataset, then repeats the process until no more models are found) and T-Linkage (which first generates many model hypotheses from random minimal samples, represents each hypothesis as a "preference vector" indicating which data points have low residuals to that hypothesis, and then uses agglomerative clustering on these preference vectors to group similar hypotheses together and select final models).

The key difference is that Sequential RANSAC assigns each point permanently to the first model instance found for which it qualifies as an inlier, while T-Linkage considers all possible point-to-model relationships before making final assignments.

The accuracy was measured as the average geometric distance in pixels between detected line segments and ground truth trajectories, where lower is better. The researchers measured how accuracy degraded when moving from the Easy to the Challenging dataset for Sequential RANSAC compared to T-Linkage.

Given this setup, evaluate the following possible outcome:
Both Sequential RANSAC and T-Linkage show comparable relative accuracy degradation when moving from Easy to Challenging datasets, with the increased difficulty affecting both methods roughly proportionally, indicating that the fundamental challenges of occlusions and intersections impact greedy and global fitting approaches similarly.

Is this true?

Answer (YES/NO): NO